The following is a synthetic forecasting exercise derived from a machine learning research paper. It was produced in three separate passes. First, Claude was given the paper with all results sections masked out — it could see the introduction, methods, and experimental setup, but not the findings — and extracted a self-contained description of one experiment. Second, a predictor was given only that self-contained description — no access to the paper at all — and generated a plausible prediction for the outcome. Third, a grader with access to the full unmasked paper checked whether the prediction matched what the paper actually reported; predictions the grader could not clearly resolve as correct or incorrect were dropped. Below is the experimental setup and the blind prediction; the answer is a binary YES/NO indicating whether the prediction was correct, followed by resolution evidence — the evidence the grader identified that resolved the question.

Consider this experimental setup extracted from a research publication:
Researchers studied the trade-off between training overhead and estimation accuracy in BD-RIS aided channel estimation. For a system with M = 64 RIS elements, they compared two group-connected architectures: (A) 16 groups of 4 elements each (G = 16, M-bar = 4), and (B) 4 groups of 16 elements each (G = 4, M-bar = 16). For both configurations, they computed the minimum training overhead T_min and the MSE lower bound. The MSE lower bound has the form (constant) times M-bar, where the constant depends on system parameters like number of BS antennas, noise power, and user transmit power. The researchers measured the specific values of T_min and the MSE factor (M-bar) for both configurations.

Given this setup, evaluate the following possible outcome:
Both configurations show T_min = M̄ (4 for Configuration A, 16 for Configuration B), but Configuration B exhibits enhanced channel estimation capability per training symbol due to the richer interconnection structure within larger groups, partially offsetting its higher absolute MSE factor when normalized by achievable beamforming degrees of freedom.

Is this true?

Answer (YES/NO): NO